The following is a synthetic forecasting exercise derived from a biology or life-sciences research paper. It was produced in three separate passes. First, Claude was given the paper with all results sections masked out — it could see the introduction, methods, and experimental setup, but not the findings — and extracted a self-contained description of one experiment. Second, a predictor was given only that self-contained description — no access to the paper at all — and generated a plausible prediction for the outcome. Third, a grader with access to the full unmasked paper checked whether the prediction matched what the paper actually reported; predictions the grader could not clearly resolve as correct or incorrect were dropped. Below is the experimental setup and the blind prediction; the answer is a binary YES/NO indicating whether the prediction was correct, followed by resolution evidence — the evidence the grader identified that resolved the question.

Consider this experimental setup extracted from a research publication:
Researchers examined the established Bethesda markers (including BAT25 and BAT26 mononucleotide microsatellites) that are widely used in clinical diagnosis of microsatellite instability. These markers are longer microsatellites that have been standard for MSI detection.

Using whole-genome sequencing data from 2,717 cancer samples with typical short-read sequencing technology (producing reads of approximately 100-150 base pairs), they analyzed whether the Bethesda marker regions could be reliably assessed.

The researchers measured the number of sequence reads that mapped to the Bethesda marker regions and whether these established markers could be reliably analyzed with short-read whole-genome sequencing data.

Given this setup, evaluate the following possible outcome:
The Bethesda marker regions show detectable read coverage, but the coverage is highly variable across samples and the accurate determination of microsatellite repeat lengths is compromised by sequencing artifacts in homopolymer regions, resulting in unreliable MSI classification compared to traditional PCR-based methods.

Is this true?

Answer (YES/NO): NO